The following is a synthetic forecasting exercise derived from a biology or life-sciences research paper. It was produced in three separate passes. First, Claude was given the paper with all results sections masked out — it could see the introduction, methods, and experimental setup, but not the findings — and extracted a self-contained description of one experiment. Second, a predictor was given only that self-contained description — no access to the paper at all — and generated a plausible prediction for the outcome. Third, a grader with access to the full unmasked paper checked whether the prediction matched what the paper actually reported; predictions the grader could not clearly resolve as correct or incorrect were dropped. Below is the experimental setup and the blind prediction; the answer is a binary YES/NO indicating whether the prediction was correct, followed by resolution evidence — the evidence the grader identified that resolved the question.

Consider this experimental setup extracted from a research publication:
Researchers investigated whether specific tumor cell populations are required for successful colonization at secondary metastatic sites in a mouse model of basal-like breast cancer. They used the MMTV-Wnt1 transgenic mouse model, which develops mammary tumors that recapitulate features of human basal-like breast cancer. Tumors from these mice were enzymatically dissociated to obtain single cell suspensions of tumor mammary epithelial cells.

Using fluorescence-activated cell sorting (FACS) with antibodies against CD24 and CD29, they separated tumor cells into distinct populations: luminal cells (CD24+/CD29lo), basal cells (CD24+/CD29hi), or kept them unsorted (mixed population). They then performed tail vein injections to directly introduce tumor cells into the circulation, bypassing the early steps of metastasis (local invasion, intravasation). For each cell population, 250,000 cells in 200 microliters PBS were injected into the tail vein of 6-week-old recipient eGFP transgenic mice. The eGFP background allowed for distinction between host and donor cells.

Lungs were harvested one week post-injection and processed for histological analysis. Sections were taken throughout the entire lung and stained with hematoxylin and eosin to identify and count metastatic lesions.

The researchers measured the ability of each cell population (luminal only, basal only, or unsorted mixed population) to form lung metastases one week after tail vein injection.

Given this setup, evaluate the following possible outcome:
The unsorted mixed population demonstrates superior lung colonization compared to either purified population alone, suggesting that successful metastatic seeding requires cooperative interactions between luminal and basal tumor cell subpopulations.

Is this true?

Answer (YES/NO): YES